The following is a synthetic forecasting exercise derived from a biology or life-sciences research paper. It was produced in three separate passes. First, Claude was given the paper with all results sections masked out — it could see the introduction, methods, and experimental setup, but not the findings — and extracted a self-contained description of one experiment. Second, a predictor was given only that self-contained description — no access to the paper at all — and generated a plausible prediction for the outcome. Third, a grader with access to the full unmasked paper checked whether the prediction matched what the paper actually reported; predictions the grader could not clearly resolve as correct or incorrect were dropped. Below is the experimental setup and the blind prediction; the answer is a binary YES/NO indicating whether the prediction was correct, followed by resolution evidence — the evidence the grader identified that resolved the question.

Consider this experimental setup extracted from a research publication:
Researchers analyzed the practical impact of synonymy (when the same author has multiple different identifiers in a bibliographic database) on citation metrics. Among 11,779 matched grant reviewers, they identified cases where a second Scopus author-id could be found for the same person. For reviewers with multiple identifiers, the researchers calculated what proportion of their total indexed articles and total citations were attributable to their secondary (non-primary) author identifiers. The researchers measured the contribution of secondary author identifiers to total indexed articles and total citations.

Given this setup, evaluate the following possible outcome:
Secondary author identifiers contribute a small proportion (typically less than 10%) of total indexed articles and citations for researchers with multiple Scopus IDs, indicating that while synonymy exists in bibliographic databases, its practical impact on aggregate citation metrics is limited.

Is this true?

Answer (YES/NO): YES